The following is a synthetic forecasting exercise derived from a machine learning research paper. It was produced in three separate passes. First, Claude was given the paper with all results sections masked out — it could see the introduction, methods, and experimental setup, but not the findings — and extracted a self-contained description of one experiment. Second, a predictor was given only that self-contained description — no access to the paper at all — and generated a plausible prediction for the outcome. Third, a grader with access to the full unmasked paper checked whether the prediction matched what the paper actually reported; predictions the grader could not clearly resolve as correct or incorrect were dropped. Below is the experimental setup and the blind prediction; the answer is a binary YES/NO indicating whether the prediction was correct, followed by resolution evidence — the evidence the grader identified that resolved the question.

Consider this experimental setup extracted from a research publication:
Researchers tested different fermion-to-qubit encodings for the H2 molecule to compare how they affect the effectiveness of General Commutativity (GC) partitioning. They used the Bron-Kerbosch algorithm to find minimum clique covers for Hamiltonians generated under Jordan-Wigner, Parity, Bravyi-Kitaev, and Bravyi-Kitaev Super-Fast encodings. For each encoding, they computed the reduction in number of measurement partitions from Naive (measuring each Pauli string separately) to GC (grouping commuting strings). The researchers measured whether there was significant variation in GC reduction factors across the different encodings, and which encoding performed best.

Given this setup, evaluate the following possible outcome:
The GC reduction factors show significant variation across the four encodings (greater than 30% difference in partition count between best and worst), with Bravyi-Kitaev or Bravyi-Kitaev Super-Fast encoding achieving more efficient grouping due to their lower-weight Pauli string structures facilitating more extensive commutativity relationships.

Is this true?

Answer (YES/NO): YES